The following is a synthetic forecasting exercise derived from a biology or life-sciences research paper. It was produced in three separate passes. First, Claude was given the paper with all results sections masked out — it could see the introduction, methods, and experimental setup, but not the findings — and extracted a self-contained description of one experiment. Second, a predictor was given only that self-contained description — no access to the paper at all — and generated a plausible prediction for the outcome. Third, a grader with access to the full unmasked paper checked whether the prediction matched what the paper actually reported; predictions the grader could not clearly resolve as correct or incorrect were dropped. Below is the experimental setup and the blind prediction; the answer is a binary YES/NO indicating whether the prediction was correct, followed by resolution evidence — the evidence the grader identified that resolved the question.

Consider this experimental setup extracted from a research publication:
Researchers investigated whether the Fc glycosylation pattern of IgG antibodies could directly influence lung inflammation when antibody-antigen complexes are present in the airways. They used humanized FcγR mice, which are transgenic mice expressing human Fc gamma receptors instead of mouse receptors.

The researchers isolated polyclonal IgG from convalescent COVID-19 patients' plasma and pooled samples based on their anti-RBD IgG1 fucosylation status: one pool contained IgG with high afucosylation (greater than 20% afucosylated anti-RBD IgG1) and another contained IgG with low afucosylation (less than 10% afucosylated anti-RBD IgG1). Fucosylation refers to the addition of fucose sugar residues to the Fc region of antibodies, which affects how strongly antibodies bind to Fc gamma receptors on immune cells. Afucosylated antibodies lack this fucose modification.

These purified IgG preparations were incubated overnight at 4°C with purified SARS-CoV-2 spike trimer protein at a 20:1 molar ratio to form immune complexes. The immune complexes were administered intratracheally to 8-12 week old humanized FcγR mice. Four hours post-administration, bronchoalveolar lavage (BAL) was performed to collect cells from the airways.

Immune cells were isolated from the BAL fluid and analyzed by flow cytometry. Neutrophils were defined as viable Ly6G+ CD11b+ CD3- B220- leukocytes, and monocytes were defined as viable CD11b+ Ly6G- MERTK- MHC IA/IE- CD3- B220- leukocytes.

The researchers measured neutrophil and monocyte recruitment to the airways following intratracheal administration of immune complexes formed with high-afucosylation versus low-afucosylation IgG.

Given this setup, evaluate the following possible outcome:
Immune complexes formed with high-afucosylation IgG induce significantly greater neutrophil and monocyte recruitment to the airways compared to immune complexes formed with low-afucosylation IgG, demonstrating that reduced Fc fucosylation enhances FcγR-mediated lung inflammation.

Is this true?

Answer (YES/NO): YES